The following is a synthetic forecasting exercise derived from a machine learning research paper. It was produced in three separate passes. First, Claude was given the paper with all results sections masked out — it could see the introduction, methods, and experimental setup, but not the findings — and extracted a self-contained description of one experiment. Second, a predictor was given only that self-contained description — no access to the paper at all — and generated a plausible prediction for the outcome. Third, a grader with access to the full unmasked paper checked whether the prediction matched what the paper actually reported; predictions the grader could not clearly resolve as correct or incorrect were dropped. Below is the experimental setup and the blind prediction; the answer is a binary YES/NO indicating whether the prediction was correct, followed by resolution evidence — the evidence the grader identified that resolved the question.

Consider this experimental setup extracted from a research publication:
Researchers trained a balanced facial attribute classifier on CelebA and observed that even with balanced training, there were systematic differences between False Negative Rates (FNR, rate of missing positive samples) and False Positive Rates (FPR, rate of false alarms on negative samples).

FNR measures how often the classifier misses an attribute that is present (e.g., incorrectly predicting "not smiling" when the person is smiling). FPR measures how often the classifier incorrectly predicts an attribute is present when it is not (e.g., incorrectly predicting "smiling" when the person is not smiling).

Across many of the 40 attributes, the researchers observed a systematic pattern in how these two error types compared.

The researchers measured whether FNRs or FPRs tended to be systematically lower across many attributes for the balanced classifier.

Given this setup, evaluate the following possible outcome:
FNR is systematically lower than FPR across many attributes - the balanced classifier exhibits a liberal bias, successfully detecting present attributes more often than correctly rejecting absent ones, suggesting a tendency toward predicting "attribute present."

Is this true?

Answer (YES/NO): YES